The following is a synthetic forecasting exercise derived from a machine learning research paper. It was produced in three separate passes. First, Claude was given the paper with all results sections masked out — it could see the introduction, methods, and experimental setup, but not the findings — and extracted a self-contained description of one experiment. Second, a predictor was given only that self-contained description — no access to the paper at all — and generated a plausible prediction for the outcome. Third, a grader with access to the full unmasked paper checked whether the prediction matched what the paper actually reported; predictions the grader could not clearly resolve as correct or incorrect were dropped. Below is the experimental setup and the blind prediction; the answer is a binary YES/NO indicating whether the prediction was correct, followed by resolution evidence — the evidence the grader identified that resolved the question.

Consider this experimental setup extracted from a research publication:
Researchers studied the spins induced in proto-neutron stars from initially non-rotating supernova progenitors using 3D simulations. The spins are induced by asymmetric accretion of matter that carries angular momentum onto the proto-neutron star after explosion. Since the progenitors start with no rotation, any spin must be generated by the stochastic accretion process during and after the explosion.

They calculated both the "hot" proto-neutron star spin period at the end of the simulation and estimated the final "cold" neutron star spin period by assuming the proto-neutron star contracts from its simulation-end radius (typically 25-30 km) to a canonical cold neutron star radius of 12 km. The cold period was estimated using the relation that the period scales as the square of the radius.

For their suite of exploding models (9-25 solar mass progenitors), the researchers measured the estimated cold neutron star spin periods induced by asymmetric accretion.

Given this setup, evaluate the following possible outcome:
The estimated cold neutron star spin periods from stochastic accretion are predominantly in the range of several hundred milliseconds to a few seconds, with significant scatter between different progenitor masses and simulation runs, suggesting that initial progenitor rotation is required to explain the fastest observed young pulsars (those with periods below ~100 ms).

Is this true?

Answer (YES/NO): NO